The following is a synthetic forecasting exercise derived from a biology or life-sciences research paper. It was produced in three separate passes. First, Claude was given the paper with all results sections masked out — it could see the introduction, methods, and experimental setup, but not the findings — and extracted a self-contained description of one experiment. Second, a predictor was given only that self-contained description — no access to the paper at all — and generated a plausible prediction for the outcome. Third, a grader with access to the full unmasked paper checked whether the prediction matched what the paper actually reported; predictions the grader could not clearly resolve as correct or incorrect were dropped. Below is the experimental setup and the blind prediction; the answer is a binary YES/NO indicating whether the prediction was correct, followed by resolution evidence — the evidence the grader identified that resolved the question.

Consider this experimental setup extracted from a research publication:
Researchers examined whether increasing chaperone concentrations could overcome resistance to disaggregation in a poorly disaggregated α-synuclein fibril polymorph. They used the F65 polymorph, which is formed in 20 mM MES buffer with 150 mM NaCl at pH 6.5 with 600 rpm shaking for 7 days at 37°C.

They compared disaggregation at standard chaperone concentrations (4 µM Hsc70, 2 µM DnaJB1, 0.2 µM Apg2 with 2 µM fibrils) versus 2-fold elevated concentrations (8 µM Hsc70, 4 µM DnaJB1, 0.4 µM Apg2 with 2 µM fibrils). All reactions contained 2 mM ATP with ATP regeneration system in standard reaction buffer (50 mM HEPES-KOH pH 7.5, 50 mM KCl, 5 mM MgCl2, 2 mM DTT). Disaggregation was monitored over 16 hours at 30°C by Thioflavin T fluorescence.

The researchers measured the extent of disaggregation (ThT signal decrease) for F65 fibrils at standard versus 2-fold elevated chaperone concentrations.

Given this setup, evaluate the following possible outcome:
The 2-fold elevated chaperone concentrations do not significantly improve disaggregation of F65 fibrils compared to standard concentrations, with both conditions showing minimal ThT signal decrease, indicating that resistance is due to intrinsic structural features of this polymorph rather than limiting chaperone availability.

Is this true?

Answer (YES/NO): NO